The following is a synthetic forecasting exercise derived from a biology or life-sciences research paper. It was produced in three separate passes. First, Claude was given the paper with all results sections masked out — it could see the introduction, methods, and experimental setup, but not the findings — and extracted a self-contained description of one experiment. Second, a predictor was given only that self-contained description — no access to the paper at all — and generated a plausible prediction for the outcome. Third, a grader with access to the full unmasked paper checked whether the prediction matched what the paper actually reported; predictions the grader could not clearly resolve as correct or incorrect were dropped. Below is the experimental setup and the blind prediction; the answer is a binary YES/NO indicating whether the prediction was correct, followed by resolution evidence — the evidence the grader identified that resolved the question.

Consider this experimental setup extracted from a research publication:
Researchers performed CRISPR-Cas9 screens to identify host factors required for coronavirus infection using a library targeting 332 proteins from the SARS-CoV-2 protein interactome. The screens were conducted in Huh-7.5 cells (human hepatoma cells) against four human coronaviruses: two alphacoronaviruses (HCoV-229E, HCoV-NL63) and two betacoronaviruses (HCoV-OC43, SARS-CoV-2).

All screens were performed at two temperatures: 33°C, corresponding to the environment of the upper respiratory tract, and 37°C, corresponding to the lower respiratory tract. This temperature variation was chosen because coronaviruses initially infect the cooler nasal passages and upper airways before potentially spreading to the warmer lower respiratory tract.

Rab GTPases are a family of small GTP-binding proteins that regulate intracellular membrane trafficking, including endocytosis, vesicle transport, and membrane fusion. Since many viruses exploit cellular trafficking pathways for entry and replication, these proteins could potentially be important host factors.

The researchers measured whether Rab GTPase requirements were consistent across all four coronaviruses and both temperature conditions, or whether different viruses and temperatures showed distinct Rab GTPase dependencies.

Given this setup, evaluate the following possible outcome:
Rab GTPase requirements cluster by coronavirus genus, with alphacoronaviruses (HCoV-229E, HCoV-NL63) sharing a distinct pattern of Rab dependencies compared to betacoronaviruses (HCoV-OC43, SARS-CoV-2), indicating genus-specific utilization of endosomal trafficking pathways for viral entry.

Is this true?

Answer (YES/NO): NO